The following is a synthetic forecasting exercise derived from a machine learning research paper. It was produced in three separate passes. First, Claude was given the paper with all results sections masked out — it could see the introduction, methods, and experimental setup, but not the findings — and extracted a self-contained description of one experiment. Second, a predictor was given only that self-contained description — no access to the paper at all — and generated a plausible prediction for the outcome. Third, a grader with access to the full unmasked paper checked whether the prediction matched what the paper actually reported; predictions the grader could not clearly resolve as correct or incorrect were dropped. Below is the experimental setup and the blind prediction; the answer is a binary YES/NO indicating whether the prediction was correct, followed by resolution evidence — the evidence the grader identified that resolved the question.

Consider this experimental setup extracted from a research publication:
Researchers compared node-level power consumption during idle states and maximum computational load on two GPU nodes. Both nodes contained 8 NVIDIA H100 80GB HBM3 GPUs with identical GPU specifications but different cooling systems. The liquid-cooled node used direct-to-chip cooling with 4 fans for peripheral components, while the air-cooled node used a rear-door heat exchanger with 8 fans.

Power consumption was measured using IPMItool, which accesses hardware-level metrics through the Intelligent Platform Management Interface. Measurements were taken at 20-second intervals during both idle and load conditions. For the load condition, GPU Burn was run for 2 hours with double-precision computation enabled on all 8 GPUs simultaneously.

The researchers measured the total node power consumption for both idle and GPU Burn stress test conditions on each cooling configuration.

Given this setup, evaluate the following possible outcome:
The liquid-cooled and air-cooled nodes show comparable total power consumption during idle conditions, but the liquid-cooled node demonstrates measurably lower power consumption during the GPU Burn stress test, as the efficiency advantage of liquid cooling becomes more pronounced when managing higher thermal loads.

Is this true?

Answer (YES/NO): NO